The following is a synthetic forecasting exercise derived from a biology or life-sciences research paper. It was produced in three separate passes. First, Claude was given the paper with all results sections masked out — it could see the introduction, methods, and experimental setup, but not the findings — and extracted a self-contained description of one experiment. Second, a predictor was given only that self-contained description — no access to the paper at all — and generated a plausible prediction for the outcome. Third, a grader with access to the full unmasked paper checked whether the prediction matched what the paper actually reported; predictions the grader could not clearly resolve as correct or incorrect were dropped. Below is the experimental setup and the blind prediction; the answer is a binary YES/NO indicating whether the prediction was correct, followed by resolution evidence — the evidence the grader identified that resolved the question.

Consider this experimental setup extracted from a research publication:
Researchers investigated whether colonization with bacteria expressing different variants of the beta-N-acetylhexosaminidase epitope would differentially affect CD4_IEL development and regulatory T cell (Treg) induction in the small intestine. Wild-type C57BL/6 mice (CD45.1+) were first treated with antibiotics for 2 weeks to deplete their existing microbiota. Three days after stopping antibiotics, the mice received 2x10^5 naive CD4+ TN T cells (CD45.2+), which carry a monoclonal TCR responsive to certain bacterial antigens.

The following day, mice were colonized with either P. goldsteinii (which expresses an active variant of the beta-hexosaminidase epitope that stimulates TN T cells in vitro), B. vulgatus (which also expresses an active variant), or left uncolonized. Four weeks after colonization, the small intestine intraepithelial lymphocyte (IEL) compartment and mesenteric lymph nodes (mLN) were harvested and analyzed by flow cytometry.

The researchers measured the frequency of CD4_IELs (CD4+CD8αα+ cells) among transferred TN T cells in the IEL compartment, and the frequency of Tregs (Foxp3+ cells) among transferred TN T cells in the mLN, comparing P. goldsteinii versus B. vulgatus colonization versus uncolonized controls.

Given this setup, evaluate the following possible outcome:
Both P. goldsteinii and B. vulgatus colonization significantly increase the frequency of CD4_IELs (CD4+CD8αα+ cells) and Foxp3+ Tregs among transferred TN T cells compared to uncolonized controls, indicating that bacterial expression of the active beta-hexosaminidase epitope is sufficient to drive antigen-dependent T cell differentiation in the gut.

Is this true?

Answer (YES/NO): YES